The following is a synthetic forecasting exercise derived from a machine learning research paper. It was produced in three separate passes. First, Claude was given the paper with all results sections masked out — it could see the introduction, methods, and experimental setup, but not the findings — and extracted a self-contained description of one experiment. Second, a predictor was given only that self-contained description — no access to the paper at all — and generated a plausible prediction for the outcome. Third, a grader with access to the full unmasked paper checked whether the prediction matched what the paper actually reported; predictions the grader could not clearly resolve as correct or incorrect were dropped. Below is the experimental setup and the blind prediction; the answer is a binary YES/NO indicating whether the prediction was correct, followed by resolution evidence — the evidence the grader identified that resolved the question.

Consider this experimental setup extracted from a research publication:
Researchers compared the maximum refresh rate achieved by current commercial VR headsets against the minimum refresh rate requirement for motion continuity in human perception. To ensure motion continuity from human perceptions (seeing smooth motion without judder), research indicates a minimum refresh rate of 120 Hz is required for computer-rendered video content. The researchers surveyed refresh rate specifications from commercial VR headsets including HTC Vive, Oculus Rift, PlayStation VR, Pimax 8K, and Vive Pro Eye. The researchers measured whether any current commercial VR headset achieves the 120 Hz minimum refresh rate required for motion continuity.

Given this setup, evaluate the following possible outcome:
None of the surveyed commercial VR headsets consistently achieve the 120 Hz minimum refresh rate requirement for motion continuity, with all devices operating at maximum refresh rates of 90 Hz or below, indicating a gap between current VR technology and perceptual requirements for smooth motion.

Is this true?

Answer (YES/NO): NO